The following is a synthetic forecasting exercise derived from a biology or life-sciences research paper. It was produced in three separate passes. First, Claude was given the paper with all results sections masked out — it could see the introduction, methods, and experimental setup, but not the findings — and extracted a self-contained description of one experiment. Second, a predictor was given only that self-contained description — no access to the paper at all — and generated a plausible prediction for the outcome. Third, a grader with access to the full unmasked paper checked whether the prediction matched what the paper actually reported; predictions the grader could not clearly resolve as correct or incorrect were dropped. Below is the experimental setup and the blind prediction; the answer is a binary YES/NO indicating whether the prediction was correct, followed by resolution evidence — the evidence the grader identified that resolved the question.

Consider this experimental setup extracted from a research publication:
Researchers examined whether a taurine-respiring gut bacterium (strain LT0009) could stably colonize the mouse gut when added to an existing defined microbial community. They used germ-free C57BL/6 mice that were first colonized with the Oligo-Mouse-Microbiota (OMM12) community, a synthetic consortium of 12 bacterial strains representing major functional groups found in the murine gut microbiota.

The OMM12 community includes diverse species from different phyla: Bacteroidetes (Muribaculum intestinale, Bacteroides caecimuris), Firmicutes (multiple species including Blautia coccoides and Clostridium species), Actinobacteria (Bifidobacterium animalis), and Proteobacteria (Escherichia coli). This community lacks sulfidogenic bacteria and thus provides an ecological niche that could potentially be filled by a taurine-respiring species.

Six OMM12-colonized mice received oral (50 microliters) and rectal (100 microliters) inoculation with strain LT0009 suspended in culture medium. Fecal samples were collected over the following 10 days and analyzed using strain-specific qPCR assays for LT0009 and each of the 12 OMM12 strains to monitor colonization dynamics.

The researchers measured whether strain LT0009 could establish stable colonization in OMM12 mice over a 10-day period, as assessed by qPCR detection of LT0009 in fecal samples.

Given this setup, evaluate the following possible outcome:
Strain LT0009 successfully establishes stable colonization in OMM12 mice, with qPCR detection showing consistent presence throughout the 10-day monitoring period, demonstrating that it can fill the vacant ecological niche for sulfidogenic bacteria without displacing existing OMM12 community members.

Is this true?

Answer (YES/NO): YES